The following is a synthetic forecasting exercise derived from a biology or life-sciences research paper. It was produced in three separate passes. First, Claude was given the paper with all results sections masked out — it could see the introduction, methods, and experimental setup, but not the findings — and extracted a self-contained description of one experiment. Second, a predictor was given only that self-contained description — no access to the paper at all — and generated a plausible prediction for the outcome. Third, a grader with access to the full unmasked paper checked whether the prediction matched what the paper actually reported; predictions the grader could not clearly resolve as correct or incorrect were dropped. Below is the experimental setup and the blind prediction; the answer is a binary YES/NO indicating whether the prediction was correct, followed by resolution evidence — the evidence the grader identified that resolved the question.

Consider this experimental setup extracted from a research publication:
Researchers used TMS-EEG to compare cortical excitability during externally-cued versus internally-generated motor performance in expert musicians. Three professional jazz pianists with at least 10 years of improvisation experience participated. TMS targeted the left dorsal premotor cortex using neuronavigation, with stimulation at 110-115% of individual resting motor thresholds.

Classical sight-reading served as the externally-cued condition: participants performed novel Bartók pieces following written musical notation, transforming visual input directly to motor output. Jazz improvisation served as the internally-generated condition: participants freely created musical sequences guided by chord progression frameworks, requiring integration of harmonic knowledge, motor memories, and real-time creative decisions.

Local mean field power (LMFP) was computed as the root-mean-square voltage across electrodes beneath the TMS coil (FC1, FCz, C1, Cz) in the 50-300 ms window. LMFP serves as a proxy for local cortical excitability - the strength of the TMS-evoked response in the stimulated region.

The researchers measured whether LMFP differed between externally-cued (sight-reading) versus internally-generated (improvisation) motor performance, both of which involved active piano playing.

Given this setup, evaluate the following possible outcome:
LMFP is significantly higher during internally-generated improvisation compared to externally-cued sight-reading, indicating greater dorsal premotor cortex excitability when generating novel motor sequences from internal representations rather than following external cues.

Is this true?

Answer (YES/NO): NO